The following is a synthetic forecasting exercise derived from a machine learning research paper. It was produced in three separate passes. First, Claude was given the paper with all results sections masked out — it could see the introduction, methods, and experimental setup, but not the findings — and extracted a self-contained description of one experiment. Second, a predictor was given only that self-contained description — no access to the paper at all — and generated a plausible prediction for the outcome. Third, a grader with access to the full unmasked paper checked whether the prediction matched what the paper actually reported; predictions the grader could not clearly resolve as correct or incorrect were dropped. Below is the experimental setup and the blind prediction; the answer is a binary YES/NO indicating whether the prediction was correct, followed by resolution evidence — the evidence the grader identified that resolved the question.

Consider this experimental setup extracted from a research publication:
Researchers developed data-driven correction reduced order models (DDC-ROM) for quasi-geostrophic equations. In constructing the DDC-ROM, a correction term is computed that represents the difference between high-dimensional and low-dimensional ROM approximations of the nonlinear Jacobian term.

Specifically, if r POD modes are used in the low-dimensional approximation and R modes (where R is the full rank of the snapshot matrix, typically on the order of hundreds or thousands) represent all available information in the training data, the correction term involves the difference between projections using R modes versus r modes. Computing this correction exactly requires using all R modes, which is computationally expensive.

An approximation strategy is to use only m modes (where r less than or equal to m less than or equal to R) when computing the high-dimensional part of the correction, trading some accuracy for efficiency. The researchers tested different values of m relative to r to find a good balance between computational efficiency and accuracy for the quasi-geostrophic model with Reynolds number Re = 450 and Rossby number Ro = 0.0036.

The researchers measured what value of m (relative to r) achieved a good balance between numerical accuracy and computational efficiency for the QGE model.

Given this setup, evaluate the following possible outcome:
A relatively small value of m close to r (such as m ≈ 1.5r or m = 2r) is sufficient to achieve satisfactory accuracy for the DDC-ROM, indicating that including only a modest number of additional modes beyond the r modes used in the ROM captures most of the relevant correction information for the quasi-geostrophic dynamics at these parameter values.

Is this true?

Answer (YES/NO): NO